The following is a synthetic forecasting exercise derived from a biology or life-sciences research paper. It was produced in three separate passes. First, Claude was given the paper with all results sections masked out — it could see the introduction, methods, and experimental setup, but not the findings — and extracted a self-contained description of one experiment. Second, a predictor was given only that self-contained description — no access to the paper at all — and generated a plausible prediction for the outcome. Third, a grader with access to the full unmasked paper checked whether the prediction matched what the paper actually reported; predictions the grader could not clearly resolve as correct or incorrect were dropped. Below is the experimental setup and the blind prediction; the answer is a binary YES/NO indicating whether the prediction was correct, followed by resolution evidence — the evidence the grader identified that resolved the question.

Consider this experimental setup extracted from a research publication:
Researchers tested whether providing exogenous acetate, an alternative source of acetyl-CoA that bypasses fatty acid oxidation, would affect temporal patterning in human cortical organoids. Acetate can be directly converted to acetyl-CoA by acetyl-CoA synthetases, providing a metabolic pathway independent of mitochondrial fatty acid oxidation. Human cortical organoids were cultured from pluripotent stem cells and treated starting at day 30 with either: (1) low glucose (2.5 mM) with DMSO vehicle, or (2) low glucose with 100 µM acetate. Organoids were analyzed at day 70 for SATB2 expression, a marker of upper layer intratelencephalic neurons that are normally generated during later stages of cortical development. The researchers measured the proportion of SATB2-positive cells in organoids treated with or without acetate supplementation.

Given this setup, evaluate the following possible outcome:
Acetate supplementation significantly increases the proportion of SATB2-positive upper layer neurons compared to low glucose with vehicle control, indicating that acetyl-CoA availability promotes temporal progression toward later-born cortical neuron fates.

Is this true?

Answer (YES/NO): YES